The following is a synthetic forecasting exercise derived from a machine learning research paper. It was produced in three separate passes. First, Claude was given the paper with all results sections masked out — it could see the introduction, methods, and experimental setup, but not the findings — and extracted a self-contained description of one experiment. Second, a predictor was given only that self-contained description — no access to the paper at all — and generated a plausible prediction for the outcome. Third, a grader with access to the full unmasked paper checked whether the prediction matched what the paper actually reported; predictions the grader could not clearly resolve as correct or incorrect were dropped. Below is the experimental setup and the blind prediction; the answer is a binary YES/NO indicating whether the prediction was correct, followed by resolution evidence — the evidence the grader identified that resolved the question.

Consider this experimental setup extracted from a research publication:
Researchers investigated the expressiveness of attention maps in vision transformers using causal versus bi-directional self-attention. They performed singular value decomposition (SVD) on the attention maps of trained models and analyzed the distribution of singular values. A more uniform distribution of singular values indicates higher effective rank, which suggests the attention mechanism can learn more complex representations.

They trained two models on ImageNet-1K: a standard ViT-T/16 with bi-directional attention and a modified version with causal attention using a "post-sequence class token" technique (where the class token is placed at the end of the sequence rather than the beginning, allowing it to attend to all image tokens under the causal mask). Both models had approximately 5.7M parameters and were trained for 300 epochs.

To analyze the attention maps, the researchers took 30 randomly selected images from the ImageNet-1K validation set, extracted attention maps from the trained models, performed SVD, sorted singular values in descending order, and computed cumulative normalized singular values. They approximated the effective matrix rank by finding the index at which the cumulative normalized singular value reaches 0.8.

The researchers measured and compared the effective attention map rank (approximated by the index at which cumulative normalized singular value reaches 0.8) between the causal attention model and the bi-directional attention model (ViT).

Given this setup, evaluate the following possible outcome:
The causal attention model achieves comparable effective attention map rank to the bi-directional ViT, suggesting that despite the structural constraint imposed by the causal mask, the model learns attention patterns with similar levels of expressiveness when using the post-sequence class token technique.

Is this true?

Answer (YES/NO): NO